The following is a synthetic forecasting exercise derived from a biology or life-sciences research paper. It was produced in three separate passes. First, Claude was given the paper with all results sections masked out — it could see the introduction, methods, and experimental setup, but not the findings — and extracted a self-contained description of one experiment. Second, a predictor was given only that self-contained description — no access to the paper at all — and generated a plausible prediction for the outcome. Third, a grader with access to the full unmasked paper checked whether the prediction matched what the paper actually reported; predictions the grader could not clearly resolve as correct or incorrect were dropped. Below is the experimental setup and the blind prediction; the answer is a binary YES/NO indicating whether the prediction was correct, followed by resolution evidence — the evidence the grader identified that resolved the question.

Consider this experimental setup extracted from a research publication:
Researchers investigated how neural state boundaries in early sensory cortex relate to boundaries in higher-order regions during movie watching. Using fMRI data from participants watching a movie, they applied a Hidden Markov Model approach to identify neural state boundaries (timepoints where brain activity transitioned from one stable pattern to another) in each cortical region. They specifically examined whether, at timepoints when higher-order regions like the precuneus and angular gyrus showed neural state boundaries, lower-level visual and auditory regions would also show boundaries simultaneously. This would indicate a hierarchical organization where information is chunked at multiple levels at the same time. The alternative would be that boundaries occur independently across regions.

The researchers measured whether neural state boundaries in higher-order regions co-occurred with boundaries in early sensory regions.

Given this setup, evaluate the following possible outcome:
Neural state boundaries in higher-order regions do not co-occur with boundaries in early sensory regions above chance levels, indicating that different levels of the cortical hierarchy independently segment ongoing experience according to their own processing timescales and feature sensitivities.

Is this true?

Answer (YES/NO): NO